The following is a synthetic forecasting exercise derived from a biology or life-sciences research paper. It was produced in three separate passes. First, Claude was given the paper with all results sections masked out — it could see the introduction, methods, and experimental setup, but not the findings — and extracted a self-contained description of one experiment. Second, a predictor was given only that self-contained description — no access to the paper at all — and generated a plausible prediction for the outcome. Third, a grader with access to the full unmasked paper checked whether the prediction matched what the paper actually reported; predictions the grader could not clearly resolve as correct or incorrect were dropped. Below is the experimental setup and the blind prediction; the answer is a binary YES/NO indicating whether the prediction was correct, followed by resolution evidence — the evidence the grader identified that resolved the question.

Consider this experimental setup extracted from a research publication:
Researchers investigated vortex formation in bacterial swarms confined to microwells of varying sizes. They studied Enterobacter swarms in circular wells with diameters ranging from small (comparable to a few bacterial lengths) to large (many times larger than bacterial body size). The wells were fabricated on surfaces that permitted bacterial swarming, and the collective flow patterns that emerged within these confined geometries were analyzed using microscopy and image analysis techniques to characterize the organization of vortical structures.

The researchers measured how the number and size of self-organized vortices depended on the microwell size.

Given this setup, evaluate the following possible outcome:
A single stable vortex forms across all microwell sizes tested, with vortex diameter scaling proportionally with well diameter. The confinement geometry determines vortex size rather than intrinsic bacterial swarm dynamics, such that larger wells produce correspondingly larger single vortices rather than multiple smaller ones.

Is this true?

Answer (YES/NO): NO